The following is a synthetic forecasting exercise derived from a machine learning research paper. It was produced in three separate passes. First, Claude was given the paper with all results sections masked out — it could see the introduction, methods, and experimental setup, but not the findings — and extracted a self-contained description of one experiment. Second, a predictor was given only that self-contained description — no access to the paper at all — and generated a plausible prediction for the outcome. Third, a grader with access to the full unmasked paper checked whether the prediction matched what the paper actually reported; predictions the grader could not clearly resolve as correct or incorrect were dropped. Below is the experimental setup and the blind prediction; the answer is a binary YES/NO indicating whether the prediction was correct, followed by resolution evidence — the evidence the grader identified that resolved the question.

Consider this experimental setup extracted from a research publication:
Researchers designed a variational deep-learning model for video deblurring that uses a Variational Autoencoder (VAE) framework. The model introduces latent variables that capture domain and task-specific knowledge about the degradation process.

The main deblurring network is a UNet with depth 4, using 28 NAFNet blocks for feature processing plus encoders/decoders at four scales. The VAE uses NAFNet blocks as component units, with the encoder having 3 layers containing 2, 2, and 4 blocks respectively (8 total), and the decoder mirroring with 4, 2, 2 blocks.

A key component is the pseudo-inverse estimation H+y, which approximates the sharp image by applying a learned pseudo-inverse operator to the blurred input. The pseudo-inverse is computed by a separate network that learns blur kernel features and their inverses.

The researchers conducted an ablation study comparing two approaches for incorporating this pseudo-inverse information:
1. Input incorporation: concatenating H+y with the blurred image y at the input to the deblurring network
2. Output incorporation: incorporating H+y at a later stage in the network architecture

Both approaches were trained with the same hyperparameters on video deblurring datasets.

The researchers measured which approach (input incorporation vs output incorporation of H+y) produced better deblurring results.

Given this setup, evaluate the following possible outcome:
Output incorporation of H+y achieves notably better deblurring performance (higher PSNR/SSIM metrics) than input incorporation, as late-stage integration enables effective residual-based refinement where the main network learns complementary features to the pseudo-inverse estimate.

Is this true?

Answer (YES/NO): NO